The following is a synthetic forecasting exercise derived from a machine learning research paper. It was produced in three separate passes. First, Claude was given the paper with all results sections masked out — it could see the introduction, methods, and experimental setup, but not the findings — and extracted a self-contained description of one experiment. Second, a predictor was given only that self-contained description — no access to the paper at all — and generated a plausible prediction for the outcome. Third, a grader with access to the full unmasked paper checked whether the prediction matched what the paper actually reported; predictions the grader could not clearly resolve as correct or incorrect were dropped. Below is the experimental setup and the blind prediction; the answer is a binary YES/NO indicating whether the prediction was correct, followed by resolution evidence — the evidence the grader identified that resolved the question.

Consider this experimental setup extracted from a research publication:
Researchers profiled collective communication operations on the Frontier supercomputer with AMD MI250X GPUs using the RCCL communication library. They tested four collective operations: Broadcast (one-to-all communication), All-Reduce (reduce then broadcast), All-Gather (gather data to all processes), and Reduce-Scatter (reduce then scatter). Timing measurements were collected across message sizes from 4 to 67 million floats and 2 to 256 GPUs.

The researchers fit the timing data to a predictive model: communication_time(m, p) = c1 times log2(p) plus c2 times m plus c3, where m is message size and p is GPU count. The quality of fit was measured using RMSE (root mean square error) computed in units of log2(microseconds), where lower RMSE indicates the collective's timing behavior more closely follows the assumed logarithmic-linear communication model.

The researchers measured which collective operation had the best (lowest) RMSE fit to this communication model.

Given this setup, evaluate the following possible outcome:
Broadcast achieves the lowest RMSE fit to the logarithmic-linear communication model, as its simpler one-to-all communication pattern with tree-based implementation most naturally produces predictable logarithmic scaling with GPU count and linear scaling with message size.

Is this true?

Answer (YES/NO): NO